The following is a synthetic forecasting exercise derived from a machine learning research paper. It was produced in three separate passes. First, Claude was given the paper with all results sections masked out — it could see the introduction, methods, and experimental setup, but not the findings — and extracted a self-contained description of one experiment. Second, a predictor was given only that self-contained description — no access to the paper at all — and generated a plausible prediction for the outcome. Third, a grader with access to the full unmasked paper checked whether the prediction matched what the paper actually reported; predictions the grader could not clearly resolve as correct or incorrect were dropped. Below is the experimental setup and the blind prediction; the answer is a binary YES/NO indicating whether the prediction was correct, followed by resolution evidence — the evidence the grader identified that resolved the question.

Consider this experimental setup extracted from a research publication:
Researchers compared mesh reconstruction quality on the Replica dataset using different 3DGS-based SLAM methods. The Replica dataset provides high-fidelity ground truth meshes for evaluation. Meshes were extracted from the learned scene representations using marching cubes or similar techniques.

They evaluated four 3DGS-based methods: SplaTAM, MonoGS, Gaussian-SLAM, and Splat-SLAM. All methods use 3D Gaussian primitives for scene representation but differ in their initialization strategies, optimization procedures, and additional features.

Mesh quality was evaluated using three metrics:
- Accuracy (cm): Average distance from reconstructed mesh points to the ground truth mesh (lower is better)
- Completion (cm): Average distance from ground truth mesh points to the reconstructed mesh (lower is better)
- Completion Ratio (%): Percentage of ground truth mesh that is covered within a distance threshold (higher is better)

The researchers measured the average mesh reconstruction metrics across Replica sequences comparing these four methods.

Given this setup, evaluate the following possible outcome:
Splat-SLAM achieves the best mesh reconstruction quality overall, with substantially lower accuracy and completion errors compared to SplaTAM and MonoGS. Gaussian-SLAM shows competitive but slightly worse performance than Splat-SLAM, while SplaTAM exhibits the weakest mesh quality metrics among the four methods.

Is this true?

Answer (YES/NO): NO